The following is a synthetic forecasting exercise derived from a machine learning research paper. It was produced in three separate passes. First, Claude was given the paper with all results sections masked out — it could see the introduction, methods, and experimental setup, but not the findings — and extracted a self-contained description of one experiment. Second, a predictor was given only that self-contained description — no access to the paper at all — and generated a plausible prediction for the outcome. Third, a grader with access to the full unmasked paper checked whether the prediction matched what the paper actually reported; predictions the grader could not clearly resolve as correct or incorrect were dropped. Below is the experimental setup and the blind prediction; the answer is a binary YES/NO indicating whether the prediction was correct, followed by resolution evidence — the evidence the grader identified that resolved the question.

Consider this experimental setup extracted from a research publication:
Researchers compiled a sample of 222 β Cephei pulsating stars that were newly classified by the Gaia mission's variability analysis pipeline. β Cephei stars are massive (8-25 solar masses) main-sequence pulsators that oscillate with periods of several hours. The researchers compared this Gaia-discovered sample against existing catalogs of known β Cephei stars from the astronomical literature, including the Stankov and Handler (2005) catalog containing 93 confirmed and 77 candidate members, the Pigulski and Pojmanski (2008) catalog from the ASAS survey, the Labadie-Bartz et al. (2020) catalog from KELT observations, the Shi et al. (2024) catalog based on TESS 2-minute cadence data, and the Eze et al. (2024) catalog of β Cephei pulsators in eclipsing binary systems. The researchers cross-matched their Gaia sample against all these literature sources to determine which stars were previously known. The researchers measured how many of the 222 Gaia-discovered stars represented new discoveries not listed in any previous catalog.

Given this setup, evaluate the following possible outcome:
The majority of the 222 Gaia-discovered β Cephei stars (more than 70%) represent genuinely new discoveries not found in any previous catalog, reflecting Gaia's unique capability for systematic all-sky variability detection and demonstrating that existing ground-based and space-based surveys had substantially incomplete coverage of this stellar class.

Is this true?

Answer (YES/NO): NO